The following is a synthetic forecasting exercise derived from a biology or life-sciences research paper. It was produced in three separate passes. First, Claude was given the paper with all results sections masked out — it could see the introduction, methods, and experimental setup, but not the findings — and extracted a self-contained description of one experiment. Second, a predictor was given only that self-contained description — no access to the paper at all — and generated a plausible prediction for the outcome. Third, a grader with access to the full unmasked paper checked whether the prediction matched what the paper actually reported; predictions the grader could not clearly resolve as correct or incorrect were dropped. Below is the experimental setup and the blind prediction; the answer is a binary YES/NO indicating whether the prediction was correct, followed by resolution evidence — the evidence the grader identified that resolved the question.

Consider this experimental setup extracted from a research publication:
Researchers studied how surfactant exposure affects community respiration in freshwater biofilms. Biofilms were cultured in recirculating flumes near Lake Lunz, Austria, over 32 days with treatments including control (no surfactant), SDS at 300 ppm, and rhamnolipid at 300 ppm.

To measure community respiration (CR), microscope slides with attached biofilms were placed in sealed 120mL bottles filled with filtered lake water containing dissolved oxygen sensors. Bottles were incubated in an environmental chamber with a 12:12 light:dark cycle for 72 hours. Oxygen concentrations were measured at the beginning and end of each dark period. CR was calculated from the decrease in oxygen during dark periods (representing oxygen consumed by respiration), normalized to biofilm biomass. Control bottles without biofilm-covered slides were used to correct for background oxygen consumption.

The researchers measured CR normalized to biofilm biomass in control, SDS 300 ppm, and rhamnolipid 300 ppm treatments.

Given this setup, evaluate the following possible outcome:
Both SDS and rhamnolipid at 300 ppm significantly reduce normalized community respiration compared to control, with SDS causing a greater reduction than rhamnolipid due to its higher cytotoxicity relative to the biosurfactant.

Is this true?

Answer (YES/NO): NO